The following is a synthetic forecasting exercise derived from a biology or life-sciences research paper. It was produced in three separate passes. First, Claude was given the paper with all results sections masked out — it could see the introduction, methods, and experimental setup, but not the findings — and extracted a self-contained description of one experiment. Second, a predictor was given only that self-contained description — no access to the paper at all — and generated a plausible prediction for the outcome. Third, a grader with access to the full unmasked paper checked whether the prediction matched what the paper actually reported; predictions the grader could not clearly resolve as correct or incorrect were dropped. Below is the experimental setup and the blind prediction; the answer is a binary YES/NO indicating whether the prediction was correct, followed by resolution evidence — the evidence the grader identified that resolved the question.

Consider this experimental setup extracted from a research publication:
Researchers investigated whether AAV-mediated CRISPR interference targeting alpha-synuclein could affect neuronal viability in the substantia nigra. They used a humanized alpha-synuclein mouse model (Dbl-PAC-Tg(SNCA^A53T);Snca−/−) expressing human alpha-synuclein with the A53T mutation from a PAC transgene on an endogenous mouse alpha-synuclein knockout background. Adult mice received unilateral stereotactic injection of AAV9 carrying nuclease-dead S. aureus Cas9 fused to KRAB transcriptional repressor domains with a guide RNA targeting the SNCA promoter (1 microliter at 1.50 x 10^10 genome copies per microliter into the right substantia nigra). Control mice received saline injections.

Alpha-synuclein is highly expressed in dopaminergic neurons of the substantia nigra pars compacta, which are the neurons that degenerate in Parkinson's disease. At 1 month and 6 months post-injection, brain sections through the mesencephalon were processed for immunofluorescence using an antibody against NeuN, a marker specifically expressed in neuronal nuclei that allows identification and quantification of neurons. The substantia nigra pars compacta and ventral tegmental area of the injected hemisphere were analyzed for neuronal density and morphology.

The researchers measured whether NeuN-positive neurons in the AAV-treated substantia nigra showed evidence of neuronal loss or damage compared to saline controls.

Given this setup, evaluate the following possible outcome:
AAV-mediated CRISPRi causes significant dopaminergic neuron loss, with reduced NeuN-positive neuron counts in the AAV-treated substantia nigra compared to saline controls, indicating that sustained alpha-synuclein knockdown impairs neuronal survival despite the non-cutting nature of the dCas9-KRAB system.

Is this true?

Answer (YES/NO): NO